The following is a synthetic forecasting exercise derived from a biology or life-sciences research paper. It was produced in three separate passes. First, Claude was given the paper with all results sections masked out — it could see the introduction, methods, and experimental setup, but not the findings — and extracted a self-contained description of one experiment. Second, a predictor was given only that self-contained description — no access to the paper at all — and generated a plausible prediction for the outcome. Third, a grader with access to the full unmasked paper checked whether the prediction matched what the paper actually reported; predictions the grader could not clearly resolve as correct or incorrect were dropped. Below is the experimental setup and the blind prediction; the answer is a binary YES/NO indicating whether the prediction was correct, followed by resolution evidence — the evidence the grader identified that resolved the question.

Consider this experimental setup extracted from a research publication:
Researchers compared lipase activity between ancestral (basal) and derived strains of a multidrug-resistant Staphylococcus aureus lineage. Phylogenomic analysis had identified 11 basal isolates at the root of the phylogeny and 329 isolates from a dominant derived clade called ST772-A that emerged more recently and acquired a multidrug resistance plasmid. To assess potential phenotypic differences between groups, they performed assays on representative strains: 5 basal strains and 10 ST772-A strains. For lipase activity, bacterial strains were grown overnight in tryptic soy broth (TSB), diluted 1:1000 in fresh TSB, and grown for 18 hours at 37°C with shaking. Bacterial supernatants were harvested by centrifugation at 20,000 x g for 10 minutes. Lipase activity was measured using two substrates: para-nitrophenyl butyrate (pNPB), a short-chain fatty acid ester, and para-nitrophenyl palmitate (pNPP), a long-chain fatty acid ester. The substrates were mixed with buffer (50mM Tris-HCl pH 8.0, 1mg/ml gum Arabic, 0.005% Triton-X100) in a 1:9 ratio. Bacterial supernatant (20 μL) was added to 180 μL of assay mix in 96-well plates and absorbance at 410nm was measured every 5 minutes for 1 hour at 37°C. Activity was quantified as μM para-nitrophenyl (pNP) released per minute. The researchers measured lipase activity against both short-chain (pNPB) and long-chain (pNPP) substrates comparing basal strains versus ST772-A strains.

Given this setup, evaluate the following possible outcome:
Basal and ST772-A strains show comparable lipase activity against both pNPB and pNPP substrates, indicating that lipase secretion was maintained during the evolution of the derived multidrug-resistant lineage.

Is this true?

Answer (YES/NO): NO